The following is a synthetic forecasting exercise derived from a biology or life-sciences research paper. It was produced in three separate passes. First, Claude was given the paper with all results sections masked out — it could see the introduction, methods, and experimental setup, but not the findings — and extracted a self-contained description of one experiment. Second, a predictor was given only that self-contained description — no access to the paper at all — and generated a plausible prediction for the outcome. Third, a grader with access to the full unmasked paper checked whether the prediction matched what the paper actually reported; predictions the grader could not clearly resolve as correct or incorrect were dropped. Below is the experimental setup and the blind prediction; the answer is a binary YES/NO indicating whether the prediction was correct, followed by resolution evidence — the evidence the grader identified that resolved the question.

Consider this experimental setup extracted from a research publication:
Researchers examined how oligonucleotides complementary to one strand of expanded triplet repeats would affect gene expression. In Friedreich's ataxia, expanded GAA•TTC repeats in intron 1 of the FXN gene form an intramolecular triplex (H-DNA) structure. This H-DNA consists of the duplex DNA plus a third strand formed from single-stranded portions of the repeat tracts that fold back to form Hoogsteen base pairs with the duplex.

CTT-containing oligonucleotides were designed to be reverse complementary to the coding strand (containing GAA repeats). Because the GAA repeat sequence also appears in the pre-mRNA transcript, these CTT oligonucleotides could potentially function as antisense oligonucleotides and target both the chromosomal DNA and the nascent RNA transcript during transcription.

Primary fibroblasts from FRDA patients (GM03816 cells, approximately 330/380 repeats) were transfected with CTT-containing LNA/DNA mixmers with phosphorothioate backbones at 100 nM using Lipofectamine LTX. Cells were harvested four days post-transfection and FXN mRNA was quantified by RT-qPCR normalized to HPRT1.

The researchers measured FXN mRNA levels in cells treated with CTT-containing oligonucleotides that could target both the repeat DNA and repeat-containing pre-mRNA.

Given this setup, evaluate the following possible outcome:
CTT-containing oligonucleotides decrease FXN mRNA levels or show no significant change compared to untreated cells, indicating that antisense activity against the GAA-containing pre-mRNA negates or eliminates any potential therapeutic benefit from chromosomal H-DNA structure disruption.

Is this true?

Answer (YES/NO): YES